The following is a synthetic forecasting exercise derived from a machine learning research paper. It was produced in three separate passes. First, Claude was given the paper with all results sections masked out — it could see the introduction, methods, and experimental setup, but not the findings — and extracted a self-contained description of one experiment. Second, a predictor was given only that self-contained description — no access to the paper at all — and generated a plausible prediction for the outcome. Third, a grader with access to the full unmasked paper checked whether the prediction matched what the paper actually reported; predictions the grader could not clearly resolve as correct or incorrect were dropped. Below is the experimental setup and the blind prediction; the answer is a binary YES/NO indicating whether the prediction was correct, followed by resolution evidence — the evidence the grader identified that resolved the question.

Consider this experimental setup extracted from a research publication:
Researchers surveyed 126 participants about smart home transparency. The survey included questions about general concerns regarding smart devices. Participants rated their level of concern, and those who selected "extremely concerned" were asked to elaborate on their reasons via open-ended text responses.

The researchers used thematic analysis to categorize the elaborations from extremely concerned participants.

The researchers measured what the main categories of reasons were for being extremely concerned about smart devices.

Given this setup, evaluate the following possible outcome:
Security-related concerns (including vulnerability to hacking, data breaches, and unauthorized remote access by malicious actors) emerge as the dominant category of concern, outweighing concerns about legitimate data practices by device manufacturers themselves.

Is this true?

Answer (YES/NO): NO